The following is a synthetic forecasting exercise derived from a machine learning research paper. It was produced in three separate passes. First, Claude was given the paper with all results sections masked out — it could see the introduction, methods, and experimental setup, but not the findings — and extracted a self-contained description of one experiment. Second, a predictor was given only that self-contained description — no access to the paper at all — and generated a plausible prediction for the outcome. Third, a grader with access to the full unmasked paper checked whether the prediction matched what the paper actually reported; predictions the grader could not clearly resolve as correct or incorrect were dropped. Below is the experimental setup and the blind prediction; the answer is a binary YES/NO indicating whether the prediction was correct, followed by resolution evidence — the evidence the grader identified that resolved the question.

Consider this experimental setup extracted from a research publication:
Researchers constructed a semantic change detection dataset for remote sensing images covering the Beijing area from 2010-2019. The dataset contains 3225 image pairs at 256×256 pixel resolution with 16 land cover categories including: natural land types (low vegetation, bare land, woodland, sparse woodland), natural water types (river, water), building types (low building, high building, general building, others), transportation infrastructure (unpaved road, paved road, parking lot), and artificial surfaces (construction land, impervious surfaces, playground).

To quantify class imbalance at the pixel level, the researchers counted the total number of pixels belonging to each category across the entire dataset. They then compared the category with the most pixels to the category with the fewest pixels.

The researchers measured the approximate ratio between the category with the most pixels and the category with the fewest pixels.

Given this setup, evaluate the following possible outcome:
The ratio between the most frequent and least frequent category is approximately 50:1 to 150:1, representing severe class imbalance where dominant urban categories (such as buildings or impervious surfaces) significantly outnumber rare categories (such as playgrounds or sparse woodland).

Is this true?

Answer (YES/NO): NO